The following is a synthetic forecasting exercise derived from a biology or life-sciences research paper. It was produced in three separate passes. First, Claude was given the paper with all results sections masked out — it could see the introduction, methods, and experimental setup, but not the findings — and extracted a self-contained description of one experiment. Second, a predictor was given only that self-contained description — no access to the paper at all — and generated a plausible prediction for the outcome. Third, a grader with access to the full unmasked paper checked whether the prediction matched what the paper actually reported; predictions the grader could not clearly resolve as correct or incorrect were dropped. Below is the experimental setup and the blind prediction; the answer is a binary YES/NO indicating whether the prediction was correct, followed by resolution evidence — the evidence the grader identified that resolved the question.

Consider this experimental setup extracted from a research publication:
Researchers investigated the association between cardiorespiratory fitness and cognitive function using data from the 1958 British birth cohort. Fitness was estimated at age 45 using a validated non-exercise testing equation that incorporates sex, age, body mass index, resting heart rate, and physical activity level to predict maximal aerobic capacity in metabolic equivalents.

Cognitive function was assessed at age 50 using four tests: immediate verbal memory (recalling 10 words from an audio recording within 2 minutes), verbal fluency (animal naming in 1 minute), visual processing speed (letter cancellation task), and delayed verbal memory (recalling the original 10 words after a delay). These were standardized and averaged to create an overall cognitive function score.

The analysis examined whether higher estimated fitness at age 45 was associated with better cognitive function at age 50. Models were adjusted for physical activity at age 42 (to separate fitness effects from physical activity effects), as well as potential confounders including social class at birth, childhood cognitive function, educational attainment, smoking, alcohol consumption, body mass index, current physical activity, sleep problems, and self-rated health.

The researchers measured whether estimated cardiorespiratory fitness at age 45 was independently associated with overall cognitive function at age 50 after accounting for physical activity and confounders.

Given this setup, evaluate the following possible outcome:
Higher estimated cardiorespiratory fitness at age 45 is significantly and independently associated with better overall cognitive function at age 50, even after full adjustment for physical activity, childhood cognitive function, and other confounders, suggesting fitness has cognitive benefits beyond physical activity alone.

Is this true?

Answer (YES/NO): NO